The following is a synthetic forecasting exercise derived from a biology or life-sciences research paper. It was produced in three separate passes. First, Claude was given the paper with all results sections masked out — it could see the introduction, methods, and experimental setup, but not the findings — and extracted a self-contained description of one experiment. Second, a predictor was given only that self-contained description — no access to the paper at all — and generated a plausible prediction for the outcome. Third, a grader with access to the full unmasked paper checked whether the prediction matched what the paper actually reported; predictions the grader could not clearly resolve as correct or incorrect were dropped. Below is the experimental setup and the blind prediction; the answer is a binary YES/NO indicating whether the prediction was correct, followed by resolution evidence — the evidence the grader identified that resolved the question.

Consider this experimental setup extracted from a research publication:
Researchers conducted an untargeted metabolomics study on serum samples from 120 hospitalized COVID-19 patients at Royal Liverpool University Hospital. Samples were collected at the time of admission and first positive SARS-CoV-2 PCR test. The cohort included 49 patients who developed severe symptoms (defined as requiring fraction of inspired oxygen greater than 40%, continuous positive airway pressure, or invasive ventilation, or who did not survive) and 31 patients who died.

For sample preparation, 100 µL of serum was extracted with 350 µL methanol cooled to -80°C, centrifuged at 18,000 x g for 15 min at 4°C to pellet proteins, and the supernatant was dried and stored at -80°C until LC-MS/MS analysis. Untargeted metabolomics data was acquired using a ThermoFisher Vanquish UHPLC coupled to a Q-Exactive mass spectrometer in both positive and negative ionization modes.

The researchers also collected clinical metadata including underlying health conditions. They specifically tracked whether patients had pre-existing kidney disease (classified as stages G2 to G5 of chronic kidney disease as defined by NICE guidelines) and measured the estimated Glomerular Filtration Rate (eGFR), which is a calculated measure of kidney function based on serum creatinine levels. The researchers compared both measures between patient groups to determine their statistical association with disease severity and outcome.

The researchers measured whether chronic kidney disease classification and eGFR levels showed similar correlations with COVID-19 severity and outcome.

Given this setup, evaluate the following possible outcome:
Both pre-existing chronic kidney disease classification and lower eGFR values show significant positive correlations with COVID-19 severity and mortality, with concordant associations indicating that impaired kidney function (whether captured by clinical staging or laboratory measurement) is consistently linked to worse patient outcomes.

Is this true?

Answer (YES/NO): NO